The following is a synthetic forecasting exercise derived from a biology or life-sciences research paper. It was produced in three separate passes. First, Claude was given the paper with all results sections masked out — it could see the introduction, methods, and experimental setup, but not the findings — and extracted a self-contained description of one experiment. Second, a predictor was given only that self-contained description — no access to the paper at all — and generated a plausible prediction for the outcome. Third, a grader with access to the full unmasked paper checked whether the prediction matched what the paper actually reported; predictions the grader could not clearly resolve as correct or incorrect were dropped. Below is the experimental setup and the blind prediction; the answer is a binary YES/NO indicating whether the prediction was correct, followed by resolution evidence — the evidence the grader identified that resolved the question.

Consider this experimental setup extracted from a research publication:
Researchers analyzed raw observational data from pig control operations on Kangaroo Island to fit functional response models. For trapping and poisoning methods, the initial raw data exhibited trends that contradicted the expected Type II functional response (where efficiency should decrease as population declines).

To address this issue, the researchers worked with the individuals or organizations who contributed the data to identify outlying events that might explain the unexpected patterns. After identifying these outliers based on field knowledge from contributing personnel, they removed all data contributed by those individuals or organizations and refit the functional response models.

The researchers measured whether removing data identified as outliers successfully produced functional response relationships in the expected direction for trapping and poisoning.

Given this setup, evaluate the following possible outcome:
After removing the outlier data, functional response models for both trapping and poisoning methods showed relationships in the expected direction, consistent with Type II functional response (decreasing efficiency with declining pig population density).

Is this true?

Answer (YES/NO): YES